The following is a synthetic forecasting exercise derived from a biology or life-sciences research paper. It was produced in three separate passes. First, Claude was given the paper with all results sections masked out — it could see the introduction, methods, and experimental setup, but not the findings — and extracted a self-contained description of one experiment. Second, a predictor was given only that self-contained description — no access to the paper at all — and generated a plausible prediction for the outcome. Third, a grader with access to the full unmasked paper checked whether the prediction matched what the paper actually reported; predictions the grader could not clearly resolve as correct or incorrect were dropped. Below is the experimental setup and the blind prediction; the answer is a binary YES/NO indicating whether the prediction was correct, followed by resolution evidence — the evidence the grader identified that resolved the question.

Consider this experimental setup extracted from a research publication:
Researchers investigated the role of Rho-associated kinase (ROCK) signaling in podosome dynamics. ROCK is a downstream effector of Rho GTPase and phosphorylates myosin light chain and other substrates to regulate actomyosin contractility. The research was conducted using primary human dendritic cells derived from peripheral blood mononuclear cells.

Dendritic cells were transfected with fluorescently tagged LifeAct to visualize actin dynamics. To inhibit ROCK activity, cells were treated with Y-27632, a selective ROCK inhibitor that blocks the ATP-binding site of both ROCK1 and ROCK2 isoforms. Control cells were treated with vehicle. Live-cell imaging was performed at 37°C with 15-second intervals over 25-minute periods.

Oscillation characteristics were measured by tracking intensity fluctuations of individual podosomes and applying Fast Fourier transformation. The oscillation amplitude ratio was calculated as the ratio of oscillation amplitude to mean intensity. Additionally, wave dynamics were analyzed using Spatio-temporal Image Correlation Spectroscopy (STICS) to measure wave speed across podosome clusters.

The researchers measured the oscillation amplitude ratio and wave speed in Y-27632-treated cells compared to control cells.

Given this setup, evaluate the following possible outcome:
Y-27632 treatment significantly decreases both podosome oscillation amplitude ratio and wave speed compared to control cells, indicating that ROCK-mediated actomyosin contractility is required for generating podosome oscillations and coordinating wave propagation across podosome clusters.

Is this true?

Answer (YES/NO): YES